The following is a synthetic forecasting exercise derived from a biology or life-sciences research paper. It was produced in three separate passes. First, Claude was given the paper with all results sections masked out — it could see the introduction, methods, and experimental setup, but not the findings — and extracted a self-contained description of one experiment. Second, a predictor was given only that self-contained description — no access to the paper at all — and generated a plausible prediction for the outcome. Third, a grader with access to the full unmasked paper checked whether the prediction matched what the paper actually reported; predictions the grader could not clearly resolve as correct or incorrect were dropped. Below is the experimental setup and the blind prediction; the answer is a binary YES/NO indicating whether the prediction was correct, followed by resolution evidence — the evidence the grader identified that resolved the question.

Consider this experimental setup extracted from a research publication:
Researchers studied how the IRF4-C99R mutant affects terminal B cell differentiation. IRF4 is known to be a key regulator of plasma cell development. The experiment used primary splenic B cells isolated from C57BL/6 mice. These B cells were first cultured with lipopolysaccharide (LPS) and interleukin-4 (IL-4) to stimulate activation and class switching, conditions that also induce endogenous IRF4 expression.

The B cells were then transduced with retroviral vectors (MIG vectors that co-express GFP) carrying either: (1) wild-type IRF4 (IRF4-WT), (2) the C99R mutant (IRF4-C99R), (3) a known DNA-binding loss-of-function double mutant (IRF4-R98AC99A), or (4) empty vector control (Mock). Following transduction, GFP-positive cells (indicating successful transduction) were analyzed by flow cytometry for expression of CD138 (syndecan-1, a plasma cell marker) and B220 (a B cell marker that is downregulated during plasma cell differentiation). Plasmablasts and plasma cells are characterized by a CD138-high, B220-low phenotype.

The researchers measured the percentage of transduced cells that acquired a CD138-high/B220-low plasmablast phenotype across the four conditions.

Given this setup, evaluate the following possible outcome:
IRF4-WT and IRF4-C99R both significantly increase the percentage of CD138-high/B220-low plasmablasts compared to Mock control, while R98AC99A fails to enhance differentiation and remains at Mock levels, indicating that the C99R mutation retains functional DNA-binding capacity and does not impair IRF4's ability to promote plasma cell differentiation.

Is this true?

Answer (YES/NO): NO